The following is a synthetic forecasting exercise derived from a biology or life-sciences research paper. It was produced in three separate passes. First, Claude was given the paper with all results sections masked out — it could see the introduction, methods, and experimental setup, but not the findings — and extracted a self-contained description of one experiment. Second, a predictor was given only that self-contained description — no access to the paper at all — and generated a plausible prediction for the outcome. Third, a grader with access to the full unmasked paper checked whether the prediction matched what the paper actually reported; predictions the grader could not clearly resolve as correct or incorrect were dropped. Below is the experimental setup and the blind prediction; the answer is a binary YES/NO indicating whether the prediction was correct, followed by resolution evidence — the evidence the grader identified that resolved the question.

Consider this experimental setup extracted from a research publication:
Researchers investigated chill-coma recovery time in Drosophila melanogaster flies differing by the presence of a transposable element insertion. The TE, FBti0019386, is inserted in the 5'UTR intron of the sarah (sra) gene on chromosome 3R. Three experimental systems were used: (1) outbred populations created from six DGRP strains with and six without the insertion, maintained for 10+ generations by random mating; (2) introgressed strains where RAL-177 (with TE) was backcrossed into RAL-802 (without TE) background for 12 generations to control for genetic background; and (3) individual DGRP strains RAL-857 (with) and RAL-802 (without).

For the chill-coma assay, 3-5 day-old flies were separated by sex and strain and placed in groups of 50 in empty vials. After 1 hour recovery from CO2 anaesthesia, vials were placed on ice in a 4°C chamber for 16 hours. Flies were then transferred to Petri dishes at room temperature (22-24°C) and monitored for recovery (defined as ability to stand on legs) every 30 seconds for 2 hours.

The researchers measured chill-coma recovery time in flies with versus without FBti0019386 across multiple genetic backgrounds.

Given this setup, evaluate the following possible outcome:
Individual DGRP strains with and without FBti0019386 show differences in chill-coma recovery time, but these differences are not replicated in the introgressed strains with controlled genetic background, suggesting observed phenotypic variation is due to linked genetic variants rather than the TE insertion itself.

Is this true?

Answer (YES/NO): NO